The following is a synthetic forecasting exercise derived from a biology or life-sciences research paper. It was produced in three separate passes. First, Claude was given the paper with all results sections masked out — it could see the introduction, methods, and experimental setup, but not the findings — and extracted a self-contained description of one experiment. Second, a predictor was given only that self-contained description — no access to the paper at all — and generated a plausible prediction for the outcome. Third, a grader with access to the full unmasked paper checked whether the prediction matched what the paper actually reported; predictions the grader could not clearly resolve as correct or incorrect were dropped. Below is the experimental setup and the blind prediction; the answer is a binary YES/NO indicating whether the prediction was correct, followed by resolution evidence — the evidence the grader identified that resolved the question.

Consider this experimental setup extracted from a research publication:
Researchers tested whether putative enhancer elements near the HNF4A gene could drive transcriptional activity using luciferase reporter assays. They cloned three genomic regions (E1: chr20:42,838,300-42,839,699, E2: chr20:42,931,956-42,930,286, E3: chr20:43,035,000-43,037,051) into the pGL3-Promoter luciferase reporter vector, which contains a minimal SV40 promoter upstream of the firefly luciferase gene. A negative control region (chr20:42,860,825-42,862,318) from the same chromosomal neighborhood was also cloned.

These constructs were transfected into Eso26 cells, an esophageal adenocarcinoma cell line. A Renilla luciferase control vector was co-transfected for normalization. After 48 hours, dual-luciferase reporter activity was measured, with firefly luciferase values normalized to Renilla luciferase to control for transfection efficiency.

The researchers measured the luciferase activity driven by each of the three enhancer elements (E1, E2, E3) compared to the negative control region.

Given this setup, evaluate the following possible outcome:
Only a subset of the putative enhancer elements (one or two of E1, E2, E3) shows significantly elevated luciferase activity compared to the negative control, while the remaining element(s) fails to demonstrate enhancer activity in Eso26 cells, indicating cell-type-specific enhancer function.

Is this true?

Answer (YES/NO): NO